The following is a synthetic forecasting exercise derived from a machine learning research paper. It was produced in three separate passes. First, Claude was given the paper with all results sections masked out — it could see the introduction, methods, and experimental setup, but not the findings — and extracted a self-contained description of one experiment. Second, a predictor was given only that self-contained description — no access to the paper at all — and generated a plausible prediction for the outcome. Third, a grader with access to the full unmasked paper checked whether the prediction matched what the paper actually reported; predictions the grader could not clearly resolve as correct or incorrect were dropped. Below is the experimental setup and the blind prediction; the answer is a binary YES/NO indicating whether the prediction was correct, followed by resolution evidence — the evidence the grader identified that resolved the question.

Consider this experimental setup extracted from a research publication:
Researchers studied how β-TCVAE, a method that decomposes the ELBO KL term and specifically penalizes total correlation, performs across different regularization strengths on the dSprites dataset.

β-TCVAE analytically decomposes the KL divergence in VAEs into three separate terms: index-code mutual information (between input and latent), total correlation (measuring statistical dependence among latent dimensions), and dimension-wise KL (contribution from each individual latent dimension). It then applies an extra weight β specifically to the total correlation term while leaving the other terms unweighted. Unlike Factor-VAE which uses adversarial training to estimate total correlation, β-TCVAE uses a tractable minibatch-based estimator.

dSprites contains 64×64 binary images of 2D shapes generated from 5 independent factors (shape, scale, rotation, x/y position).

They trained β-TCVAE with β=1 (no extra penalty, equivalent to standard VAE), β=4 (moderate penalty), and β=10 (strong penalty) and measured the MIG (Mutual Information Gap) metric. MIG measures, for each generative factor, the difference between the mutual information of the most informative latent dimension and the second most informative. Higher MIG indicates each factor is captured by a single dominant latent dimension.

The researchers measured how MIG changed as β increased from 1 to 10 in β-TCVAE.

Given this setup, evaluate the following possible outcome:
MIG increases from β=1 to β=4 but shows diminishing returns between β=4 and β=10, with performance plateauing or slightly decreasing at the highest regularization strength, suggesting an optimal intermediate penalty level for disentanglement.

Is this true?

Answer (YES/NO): NO